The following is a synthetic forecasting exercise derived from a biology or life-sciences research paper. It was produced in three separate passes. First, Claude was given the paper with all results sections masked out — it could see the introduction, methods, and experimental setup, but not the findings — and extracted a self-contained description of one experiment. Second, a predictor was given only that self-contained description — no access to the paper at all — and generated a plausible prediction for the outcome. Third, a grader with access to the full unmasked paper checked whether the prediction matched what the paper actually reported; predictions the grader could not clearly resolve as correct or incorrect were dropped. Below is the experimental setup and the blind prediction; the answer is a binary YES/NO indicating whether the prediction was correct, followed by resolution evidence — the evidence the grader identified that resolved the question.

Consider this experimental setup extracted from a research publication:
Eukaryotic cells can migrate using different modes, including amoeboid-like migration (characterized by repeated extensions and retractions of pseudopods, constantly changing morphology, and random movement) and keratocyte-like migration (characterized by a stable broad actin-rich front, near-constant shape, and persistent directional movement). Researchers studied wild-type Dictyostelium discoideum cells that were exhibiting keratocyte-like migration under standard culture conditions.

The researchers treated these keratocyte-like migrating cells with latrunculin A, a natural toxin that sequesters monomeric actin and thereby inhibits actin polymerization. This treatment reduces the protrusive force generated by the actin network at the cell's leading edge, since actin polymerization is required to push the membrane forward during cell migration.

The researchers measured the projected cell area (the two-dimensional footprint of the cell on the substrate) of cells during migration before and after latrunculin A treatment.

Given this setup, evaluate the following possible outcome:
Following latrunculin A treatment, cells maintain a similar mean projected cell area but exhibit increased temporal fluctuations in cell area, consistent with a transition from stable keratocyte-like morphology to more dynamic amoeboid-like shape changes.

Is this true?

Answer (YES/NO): NO